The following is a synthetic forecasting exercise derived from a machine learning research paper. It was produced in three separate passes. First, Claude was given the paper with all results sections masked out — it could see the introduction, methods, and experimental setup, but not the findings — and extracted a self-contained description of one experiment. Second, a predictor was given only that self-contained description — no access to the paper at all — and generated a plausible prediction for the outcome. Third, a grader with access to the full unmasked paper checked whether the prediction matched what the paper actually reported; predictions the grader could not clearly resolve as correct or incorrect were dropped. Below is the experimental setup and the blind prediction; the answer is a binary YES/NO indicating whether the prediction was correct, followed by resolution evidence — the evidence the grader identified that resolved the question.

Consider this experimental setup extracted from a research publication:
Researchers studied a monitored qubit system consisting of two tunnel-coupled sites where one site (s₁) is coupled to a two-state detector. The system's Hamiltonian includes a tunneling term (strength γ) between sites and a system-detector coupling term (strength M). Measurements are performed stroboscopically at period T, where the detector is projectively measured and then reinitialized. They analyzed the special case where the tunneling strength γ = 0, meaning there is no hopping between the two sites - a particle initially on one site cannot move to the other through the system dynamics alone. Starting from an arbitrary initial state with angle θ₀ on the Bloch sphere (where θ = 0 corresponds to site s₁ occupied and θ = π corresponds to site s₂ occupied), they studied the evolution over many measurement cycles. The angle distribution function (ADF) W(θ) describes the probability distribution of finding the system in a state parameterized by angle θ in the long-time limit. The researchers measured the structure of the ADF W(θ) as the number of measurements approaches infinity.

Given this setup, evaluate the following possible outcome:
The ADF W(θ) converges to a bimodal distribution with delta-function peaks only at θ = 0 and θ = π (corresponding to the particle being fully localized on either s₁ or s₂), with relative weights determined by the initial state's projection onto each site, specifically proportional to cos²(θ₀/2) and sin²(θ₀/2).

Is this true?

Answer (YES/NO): YES